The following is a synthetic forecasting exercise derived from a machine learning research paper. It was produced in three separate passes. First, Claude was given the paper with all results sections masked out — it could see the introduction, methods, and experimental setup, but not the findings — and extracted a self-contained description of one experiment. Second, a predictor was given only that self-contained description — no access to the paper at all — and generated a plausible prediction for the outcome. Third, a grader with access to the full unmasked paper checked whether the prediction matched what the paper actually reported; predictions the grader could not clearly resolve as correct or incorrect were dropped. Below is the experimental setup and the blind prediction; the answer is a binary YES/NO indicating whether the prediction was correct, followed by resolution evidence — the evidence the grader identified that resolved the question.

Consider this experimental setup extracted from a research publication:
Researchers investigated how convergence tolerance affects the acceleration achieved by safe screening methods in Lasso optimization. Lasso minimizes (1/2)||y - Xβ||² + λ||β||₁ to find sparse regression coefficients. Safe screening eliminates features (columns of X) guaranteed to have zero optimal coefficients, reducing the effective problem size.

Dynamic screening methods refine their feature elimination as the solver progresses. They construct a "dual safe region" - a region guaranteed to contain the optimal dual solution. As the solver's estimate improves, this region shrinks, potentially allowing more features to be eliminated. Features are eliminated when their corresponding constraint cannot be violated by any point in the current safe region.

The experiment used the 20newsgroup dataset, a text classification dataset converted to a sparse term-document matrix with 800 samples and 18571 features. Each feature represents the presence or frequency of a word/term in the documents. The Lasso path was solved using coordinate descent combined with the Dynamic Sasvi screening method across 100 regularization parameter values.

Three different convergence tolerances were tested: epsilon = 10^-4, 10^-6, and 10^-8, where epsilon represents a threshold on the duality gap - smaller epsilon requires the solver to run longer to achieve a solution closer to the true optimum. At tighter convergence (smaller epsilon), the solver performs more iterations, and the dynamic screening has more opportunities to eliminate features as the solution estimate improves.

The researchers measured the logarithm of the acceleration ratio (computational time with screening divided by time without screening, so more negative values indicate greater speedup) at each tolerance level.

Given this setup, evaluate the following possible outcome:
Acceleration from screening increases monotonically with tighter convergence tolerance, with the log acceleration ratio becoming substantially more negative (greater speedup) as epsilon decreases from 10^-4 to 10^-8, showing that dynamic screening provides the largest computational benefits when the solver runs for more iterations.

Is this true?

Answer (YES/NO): YES